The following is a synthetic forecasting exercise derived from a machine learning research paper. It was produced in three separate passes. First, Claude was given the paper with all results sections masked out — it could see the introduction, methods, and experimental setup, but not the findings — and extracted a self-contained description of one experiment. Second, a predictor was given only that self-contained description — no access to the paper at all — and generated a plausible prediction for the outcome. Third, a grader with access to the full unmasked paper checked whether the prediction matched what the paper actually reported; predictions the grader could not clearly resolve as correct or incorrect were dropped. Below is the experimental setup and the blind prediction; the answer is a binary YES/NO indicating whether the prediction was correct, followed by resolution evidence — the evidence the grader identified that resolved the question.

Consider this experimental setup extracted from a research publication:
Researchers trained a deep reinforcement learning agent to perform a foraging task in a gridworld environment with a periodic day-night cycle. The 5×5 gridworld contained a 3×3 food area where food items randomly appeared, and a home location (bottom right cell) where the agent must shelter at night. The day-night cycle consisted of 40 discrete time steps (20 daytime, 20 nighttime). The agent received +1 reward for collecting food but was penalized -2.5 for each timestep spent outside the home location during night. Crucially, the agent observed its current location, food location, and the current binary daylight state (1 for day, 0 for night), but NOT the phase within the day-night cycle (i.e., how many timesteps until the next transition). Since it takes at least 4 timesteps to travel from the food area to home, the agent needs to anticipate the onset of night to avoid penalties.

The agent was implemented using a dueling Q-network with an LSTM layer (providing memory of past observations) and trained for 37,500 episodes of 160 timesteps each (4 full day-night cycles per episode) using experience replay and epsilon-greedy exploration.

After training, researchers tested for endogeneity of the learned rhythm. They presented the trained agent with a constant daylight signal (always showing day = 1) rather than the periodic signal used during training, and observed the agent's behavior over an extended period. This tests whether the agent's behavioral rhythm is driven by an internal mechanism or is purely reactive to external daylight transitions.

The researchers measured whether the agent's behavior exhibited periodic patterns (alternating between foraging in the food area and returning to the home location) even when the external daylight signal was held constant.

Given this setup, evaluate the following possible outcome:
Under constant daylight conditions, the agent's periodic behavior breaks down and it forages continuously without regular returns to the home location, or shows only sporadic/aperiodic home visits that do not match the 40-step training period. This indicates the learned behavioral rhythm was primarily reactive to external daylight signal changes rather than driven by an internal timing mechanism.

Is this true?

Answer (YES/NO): NO